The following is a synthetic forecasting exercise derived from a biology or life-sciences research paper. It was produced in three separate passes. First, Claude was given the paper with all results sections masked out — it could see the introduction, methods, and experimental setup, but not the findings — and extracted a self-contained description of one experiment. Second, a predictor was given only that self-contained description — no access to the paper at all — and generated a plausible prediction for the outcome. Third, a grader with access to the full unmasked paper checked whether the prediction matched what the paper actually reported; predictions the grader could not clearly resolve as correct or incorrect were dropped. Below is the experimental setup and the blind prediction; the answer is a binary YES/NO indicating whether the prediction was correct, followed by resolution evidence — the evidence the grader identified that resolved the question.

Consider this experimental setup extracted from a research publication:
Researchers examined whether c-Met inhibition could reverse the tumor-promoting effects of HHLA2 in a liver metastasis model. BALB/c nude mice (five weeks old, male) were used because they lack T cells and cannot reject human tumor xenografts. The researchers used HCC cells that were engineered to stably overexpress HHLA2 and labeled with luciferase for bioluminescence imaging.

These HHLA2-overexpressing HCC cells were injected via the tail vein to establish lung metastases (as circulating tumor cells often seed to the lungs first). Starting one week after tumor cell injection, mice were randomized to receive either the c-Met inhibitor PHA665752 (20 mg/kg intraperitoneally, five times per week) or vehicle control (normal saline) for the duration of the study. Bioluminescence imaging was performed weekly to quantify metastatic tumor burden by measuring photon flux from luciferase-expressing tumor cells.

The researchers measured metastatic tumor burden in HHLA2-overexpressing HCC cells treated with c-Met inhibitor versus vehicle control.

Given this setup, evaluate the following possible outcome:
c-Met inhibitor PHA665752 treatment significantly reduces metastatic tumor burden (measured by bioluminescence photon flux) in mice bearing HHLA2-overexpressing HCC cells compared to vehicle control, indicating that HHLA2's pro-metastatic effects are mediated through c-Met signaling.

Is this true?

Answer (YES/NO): YES